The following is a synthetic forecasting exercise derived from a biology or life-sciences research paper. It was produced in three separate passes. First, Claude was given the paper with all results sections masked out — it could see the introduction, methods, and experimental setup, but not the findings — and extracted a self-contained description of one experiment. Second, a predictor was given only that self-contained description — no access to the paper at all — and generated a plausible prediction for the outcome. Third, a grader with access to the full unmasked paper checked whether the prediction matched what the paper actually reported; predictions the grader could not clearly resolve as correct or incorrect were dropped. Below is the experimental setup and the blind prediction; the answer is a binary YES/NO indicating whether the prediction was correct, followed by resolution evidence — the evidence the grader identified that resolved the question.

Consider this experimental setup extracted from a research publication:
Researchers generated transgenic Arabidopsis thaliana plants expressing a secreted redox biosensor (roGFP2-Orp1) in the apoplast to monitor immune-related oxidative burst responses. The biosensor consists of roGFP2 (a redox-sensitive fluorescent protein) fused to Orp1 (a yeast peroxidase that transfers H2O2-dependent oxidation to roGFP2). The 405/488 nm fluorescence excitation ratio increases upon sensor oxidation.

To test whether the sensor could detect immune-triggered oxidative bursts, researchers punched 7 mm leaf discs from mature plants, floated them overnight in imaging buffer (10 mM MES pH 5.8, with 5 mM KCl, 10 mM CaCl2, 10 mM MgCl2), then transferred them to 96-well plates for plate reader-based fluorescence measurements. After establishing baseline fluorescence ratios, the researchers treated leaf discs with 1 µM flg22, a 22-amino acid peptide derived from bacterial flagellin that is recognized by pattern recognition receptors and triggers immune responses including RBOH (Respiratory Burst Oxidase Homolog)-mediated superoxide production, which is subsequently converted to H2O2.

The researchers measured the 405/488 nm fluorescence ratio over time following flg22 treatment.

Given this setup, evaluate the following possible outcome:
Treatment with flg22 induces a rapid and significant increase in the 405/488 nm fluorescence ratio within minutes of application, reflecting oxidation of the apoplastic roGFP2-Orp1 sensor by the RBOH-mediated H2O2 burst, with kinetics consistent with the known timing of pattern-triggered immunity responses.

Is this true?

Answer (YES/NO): NO